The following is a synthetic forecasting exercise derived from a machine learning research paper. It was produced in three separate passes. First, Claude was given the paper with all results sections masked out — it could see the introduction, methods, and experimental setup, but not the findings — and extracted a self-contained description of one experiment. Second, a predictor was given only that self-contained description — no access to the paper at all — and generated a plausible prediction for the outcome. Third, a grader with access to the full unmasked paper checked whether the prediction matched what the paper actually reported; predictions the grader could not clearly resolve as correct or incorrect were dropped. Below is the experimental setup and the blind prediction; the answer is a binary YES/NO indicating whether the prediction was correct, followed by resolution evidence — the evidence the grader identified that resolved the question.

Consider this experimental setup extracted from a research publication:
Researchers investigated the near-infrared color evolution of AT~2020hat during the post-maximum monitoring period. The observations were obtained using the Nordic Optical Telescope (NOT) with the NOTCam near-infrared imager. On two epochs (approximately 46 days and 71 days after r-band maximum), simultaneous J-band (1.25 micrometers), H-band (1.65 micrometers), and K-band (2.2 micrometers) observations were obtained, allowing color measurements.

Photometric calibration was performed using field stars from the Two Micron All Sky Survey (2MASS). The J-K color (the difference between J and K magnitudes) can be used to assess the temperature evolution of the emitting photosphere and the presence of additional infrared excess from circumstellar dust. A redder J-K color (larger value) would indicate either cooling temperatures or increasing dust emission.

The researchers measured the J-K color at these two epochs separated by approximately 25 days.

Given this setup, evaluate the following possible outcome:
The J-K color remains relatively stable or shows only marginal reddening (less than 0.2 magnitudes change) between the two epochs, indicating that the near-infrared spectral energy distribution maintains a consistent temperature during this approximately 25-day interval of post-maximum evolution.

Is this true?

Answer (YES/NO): YES